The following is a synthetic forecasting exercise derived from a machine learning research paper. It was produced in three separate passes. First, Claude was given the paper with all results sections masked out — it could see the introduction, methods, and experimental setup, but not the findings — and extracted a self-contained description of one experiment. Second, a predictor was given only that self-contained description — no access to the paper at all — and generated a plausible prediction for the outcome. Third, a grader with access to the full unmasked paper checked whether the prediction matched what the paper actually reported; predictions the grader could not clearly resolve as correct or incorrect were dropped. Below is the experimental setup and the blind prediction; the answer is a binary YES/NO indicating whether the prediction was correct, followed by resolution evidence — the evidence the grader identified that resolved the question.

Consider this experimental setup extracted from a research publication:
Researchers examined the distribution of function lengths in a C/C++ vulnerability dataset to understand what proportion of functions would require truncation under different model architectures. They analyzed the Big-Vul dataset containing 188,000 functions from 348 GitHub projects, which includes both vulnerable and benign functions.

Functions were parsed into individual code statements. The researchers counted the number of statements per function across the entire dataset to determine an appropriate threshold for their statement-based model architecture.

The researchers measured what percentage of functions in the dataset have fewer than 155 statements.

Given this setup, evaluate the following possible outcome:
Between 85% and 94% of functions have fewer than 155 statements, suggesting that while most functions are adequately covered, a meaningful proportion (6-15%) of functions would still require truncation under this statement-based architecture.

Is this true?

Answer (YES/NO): NO